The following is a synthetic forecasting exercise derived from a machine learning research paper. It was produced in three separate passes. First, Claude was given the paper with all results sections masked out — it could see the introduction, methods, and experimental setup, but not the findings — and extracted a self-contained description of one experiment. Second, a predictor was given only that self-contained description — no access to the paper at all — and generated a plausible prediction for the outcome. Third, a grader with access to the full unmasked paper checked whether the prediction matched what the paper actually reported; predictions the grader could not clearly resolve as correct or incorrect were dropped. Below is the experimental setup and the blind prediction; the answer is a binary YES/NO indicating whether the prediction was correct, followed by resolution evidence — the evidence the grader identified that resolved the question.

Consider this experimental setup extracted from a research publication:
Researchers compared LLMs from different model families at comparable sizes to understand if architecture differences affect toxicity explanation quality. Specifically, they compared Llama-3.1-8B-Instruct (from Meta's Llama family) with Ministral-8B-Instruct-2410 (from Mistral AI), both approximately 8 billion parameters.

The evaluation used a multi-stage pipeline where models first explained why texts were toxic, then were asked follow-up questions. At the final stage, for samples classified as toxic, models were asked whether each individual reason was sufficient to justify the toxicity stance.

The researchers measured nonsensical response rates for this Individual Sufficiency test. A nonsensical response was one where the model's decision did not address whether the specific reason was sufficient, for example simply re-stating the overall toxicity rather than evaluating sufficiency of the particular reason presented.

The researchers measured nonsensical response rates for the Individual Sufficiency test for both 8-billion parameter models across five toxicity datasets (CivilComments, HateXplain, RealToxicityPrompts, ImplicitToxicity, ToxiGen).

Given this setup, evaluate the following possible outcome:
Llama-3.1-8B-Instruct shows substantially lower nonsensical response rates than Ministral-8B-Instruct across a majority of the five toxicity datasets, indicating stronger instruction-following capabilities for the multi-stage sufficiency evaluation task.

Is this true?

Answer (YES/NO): YES